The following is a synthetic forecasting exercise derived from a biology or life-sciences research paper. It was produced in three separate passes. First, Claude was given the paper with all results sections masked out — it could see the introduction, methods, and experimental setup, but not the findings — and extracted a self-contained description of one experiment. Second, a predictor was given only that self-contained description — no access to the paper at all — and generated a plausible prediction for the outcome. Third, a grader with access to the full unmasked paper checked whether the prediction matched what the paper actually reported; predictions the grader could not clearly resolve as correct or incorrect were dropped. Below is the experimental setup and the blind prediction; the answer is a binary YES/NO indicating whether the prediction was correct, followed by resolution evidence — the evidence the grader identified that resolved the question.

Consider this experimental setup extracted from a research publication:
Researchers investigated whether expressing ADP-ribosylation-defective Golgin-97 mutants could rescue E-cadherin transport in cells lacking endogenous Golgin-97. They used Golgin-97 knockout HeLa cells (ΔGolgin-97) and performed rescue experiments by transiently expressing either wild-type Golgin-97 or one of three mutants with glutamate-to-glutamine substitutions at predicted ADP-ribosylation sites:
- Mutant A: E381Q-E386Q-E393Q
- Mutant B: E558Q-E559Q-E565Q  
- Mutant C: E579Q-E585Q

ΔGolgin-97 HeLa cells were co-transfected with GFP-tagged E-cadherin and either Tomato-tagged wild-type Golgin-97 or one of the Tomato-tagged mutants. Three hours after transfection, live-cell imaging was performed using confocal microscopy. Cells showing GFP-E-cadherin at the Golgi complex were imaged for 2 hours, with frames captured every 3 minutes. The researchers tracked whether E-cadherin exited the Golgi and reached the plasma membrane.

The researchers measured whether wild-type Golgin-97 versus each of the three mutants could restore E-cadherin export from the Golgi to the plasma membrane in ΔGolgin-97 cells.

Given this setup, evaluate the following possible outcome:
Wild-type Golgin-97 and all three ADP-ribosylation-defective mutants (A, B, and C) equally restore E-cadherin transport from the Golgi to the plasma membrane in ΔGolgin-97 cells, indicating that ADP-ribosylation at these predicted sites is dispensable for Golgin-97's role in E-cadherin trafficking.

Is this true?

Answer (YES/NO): NO